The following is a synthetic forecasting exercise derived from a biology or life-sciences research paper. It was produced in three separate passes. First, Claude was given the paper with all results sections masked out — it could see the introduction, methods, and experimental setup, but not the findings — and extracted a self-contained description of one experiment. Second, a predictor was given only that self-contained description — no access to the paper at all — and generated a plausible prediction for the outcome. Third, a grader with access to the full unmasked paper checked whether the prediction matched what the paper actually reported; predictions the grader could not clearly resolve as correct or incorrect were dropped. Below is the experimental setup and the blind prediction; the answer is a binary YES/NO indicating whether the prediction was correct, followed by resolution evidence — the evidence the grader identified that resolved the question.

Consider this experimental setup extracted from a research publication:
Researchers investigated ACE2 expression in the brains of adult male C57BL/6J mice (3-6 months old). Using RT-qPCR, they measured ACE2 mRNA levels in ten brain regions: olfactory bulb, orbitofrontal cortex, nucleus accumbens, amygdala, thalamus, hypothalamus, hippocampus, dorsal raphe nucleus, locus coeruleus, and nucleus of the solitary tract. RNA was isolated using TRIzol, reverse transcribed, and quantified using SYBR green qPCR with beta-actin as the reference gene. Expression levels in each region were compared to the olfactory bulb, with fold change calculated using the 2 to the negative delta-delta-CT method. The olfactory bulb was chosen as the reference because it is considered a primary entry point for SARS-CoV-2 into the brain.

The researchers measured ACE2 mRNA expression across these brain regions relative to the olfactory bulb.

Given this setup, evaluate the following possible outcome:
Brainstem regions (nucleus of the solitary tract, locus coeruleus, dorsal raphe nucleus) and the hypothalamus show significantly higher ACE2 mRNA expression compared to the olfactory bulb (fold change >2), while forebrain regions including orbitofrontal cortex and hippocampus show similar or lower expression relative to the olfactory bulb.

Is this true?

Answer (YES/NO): NO